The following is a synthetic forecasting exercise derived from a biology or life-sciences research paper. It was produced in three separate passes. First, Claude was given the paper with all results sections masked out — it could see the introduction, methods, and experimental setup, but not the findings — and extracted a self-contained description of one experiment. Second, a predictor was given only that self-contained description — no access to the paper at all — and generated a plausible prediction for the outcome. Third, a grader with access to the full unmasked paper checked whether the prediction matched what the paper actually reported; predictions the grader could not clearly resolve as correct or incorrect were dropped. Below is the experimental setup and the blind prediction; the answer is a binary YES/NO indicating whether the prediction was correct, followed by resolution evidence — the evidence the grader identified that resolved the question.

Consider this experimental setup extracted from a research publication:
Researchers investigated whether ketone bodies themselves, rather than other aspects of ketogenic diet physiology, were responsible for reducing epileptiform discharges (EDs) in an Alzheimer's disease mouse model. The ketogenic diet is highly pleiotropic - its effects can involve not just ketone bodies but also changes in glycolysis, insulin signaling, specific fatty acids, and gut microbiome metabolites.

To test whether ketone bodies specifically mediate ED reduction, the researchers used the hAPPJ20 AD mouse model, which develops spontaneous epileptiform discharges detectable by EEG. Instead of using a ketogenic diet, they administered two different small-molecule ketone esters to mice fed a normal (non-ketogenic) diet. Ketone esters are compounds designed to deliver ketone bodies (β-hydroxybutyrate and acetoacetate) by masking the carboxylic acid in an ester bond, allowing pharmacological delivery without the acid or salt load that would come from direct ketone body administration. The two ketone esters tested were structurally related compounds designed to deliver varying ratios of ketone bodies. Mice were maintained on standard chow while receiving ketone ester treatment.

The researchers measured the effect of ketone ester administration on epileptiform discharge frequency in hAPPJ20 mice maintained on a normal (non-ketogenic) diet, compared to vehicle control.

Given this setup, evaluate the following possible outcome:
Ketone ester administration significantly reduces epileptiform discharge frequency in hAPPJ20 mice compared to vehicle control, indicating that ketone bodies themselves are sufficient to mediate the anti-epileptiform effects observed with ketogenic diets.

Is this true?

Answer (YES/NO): YES